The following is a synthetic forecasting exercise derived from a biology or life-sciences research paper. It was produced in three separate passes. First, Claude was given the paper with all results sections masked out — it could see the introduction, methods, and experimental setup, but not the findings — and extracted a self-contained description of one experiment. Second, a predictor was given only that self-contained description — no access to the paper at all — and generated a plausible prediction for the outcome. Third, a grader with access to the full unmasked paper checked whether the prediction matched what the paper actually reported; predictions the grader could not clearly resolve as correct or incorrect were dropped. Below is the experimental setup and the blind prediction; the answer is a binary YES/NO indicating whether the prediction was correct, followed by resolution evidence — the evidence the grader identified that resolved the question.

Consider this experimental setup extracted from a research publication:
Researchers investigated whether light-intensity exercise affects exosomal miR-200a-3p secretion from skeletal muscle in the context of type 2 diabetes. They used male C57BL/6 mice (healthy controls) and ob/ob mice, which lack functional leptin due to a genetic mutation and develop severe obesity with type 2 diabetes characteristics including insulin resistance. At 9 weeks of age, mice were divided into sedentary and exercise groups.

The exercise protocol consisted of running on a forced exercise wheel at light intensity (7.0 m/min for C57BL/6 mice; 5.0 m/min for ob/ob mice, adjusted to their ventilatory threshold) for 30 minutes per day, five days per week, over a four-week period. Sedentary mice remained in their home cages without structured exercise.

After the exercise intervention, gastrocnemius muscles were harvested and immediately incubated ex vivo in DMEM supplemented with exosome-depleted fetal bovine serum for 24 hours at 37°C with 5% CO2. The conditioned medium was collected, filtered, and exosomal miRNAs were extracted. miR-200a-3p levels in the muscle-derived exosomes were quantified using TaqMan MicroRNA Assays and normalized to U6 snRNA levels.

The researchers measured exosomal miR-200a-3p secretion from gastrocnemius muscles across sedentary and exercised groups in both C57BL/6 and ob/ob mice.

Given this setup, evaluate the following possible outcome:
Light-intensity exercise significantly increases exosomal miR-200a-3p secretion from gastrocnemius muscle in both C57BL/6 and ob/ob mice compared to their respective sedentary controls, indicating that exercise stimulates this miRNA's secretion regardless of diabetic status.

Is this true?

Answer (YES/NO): YES